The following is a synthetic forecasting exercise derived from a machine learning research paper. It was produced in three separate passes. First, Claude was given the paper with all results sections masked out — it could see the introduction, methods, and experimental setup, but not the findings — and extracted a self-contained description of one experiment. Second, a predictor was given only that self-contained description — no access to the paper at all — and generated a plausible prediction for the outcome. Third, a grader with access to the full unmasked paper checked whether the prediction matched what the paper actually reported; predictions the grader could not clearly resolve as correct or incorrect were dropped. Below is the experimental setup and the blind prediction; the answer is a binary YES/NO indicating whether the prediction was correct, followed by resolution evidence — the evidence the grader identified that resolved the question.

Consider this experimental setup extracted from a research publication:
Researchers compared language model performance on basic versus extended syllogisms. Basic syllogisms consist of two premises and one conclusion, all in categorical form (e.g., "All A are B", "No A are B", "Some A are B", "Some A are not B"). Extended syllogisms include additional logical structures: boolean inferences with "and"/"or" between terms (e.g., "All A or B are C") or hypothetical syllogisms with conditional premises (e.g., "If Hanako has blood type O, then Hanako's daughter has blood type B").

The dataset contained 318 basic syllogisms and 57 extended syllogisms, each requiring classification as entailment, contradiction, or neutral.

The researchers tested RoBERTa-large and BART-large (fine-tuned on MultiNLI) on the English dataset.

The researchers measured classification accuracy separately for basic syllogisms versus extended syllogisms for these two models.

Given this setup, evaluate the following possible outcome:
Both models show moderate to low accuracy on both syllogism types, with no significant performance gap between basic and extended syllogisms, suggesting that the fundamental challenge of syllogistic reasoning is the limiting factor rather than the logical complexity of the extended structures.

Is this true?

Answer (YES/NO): NO